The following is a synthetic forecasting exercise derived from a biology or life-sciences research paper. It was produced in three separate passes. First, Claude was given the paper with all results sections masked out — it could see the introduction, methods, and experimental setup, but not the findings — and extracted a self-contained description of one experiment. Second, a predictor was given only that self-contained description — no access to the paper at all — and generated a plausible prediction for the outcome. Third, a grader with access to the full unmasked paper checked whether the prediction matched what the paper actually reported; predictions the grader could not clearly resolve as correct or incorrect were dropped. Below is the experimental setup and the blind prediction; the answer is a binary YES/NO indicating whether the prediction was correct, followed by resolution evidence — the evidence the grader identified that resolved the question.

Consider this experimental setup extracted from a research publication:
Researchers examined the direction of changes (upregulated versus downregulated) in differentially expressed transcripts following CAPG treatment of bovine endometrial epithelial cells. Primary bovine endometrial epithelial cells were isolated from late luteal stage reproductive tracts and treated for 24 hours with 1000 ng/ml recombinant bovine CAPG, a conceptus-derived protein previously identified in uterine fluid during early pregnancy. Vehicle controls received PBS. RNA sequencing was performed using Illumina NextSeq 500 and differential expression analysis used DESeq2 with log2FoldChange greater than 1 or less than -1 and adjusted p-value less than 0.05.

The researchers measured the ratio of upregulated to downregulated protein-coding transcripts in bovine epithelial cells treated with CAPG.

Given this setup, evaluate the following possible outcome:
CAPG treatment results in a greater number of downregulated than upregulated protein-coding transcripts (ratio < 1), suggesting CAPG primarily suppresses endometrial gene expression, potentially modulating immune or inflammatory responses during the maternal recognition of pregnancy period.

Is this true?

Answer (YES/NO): NO